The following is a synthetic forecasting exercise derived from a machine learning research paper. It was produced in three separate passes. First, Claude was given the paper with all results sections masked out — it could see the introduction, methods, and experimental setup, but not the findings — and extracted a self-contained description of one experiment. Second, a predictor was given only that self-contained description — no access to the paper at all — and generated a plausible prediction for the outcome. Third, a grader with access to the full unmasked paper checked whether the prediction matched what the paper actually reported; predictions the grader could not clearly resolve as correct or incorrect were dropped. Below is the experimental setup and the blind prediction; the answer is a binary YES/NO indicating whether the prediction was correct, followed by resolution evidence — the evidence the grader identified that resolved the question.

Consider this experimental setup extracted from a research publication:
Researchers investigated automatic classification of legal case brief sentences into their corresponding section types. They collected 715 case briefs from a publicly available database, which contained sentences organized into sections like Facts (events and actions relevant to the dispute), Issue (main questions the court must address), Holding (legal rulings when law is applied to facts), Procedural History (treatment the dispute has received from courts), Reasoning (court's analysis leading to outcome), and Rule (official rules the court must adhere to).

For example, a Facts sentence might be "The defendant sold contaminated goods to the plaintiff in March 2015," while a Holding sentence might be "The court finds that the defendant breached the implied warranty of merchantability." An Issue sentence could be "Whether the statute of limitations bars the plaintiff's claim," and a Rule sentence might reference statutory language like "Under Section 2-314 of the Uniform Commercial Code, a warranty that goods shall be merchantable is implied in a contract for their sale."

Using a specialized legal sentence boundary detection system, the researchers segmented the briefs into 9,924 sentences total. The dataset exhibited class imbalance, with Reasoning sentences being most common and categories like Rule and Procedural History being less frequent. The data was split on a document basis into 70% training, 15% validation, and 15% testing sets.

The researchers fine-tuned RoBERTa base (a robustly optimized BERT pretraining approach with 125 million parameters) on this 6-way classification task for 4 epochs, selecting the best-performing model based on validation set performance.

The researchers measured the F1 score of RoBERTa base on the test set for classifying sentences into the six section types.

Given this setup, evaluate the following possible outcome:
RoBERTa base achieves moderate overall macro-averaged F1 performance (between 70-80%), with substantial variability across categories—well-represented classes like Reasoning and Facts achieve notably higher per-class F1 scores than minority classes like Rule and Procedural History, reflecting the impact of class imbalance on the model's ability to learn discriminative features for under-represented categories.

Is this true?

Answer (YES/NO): NO